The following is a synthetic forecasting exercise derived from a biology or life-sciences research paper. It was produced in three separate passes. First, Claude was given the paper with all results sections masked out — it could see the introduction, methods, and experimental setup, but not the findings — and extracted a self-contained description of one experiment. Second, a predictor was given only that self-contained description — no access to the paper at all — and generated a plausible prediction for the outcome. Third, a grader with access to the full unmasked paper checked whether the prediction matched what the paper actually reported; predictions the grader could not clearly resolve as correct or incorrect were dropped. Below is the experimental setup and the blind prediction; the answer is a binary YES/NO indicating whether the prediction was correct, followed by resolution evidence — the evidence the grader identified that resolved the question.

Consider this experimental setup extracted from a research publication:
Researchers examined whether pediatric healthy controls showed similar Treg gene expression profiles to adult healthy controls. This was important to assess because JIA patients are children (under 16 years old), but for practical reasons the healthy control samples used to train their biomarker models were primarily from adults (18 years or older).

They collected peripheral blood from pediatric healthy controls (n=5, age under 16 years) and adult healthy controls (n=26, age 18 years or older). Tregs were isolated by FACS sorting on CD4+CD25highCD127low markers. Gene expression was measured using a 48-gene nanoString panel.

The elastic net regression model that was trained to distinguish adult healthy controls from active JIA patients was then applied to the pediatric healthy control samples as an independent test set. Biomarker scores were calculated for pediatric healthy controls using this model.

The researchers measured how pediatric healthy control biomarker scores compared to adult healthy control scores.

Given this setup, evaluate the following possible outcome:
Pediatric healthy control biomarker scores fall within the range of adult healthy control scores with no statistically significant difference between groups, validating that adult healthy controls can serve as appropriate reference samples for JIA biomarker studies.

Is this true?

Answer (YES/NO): NO